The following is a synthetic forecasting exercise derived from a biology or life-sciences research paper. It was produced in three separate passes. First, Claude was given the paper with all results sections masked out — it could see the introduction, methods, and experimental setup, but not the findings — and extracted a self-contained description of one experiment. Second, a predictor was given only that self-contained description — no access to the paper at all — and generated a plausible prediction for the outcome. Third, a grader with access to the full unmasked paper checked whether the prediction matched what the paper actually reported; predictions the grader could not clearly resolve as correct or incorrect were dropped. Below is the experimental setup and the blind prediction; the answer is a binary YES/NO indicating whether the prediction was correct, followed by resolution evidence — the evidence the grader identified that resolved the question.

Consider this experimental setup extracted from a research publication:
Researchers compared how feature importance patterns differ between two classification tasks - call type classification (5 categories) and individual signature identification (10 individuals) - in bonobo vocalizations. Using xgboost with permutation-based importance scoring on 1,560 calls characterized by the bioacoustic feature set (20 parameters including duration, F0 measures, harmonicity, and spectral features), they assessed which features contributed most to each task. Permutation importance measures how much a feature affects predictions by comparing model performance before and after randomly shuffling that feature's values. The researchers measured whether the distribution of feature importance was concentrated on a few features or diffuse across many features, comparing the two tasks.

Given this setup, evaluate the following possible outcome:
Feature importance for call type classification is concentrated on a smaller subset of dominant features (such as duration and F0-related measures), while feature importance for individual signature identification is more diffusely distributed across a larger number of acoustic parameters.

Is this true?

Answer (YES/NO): YES